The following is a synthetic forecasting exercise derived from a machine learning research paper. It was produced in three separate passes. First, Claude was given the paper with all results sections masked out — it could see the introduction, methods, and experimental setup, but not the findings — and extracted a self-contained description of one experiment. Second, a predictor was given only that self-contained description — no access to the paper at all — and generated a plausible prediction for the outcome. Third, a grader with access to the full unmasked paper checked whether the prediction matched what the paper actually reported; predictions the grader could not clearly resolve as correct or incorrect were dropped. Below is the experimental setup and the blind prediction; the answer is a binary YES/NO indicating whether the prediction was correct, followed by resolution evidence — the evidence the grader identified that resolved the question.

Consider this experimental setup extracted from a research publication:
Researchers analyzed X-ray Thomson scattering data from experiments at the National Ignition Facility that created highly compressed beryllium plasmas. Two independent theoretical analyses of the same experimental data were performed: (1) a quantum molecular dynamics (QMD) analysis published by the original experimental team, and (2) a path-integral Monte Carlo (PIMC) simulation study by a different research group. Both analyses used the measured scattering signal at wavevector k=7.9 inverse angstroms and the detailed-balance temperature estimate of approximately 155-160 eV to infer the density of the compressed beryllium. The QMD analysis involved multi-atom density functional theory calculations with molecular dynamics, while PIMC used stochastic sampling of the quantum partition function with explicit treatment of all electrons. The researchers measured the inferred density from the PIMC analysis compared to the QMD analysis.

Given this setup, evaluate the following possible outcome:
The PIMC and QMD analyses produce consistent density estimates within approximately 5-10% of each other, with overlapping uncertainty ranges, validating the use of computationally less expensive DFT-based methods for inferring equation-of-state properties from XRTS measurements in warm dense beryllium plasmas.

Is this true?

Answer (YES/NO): NO